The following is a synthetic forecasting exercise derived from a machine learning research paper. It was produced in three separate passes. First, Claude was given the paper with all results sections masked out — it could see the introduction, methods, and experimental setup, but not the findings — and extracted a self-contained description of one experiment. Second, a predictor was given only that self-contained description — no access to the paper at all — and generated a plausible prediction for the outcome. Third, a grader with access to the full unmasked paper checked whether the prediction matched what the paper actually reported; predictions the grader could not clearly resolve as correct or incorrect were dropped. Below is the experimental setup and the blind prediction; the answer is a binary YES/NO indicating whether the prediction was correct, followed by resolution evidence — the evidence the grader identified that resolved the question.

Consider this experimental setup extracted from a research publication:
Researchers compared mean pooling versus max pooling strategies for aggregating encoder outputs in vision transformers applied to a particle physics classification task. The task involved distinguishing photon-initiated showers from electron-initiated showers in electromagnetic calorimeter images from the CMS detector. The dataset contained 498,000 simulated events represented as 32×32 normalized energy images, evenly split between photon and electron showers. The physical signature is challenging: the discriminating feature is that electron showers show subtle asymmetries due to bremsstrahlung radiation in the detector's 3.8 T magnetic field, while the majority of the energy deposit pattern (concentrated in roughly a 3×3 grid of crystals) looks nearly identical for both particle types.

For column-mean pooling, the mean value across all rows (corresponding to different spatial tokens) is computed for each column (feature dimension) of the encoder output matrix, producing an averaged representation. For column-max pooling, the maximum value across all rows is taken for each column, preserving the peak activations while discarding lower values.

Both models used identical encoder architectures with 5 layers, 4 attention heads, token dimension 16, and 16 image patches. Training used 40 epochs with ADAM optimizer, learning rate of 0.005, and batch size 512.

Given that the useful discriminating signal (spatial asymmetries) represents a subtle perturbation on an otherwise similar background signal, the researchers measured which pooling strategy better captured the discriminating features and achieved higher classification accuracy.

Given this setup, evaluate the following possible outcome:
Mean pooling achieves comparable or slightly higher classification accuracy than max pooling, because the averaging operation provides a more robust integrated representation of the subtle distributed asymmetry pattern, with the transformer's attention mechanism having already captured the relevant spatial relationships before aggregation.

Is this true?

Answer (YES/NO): NO